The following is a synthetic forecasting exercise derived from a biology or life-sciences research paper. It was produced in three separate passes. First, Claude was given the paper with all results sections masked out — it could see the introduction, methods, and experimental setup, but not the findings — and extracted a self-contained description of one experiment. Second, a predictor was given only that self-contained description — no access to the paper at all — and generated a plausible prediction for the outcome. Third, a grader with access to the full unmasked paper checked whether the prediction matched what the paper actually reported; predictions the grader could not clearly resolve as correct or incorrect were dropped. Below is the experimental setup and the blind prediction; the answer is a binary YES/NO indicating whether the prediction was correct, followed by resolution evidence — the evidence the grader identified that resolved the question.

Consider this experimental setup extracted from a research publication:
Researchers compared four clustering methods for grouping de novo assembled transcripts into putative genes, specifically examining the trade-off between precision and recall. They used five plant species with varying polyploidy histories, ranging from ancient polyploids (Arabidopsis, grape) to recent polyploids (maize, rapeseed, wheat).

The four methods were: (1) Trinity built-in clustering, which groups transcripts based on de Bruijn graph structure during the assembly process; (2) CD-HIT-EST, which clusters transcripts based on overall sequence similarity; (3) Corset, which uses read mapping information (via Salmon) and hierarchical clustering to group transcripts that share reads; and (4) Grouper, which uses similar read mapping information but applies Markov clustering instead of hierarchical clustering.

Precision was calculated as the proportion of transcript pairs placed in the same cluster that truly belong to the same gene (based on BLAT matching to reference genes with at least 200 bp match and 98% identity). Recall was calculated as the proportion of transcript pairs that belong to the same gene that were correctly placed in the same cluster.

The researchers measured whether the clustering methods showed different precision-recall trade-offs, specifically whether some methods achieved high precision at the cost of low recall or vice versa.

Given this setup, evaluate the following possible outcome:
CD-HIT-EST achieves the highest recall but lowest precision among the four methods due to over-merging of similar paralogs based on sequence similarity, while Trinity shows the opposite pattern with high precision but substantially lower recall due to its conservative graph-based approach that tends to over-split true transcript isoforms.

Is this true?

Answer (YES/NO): NO